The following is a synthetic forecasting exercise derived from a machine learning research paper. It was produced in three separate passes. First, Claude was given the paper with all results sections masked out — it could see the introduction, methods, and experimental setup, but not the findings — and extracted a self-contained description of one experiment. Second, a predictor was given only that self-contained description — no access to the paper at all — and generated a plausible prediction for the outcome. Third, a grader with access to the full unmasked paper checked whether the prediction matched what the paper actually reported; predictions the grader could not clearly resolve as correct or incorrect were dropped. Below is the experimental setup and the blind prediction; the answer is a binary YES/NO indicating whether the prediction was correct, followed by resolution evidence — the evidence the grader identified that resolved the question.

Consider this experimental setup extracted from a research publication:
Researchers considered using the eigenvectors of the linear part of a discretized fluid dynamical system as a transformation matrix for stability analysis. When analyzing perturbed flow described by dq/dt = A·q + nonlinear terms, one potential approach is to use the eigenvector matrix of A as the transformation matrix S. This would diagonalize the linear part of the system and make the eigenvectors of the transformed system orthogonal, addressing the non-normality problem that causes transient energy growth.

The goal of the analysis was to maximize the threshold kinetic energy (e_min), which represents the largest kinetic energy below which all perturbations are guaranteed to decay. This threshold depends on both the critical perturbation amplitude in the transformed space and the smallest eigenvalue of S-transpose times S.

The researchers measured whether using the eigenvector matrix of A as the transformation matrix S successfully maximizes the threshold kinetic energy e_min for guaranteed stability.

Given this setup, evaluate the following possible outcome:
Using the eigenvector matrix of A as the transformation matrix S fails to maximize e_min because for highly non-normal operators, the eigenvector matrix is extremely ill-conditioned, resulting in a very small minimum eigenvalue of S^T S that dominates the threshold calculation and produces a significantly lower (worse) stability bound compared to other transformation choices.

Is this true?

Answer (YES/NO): NO